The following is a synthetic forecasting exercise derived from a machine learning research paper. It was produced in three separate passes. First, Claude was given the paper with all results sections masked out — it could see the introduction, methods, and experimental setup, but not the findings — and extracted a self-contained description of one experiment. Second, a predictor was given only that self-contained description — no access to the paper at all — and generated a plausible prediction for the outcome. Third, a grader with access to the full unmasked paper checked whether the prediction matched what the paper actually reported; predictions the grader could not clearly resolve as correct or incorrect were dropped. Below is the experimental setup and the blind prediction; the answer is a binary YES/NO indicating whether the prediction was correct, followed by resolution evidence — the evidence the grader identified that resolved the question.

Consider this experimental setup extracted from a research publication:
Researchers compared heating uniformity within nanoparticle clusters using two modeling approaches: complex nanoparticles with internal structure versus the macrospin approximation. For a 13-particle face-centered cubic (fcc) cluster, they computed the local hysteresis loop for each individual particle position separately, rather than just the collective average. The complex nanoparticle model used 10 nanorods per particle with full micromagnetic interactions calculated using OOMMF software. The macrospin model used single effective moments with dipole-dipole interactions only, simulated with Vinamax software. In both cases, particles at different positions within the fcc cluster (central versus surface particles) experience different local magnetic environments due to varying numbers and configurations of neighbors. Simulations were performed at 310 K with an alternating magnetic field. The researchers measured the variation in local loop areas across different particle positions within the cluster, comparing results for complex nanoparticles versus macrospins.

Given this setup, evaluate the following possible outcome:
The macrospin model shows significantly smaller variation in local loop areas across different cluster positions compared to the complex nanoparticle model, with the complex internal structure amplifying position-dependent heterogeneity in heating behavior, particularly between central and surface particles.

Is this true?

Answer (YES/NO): NO